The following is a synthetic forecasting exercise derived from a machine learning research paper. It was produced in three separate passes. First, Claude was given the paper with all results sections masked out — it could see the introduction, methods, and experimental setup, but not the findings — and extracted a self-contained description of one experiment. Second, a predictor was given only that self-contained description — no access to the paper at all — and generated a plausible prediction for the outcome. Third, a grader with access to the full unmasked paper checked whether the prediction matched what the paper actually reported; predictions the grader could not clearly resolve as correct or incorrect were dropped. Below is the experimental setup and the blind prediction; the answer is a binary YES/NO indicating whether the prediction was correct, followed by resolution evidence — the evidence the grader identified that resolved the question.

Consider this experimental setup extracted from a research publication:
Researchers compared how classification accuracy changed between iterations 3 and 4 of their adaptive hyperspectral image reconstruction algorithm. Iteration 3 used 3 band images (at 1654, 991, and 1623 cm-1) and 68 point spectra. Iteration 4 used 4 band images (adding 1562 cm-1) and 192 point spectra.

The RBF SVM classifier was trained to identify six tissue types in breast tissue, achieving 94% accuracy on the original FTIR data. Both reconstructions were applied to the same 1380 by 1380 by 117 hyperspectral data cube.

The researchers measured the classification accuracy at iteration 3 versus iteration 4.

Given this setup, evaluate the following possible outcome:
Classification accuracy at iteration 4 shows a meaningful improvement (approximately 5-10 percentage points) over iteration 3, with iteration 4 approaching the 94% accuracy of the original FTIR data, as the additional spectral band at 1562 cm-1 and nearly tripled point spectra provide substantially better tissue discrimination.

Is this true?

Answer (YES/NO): NO